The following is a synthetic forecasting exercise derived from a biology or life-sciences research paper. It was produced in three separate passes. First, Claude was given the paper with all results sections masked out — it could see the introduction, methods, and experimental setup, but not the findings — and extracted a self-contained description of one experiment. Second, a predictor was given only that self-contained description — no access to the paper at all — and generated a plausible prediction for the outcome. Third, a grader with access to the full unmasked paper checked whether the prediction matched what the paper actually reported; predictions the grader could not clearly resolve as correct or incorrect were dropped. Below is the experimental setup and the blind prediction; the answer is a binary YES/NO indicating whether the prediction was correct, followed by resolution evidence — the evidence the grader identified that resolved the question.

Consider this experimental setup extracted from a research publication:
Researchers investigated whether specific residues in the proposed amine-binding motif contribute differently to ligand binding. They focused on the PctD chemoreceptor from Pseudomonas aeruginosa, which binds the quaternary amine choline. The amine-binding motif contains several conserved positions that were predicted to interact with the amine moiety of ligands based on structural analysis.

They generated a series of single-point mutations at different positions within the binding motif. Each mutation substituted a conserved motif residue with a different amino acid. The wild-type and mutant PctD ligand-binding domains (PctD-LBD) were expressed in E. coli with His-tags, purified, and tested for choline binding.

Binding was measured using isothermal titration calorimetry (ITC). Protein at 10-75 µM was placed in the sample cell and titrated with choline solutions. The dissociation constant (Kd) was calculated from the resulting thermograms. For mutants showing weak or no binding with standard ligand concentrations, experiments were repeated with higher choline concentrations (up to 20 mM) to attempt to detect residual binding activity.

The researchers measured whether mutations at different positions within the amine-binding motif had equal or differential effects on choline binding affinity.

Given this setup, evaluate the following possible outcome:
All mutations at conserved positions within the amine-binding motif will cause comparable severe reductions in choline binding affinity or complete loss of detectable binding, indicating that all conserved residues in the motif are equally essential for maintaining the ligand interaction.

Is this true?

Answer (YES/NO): NO